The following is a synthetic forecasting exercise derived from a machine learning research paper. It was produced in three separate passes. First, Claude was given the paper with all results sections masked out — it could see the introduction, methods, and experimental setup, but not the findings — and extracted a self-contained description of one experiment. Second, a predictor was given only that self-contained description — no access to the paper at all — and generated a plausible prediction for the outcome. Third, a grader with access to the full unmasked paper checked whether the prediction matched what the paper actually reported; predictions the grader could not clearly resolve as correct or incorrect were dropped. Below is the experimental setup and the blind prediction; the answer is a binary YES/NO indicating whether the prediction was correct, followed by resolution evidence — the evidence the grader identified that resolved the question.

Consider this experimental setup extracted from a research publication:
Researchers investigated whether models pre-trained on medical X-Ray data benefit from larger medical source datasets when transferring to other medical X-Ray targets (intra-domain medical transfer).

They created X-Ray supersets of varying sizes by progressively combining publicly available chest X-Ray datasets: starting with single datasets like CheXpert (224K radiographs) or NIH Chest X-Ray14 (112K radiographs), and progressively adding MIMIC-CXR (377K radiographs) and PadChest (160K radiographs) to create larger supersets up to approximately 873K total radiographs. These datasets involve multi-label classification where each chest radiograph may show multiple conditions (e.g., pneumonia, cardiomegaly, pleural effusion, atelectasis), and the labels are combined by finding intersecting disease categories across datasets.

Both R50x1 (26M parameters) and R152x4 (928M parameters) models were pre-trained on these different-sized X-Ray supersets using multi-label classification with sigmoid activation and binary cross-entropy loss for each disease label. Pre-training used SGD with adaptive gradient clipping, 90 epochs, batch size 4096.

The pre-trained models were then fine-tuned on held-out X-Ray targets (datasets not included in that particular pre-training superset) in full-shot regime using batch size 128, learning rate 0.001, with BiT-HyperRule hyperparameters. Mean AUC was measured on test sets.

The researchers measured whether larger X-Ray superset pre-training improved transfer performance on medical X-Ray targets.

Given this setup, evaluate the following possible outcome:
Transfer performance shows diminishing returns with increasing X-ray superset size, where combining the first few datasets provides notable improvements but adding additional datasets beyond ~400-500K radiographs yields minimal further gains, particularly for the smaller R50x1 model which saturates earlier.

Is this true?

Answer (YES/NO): NO